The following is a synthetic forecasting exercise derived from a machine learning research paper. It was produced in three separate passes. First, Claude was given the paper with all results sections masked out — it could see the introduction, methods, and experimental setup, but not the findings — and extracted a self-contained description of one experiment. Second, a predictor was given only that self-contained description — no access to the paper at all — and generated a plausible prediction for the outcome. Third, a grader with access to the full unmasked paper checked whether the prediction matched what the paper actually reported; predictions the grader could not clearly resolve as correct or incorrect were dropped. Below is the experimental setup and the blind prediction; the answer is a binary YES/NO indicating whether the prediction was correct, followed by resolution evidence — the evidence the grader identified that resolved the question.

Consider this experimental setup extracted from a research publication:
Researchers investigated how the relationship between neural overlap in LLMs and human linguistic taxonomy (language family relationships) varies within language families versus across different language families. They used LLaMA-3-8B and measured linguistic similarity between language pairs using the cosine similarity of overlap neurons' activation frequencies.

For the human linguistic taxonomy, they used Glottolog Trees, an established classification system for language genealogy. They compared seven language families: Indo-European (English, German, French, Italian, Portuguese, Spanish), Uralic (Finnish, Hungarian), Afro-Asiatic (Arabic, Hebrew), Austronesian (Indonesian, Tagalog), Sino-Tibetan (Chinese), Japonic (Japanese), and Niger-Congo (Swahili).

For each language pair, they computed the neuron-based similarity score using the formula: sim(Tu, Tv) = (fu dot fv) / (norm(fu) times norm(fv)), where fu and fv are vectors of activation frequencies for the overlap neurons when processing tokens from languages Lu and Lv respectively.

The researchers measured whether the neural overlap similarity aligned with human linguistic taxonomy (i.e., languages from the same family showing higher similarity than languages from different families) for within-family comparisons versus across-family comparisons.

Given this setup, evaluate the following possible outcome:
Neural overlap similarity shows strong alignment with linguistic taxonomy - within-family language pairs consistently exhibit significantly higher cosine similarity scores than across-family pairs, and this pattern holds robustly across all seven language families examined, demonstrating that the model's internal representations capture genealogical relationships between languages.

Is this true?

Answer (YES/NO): NO